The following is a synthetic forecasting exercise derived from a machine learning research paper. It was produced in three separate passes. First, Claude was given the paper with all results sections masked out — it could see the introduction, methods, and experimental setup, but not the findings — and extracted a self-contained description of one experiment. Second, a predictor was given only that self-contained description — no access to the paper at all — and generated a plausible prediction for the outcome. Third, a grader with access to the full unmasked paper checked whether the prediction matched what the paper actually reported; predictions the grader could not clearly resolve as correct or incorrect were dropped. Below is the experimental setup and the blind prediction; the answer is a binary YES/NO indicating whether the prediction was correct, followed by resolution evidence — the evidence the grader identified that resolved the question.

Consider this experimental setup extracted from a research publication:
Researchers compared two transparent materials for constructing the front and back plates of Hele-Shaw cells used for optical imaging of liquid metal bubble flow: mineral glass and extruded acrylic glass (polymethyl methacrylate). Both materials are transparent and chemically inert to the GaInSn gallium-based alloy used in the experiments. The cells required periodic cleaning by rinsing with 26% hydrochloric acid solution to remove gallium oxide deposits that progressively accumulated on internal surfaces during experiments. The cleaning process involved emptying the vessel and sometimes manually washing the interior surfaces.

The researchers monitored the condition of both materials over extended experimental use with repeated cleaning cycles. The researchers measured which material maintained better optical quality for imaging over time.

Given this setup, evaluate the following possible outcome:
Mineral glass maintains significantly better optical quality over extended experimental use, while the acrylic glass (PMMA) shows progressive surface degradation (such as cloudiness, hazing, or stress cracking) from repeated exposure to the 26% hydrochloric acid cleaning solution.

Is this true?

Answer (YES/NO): NO